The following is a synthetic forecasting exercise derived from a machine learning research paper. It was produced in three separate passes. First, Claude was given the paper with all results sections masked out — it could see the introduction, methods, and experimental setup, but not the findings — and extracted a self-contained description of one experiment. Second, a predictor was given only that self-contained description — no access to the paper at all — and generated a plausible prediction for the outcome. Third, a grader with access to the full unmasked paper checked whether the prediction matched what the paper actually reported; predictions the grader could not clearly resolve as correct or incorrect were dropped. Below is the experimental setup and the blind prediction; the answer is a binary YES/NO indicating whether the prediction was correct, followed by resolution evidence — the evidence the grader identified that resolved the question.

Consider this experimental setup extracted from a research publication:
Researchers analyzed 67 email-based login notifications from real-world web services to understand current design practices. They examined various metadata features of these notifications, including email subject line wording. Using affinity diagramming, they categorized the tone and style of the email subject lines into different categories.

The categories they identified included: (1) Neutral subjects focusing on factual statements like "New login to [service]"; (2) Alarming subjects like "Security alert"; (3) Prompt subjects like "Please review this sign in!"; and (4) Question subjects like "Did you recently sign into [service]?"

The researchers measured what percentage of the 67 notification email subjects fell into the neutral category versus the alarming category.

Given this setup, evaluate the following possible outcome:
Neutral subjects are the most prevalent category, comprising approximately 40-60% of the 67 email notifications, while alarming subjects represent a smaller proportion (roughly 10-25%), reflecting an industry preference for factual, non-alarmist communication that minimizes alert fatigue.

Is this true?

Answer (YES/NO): NO